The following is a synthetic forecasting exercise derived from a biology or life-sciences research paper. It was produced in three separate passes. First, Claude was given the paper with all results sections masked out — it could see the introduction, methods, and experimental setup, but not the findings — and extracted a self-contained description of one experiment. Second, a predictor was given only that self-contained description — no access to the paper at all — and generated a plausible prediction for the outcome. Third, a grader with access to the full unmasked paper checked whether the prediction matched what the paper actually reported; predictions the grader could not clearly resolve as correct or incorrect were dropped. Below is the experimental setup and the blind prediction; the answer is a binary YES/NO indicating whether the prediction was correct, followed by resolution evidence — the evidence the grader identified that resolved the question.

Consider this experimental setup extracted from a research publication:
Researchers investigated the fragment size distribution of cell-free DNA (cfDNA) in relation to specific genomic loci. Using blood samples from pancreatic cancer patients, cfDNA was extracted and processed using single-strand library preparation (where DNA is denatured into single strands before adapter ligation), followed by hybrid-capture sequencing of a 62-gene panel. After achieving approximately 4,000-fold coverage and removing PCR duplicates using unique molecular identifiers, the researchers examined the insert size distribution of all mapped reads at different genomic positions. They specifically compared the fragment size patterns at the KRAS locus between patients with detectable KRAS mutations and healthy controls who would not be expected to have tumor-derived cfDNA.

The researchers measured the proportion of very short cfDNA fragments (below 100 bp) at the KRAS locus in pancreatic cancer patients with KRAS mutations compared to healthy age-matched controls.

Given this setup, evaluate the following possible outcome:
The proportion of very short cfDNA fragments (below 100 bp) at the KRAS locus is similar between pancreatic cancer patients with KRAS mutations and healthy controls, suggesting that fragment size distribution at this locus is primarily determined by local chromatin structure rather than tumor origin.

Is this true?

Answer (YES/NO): NO